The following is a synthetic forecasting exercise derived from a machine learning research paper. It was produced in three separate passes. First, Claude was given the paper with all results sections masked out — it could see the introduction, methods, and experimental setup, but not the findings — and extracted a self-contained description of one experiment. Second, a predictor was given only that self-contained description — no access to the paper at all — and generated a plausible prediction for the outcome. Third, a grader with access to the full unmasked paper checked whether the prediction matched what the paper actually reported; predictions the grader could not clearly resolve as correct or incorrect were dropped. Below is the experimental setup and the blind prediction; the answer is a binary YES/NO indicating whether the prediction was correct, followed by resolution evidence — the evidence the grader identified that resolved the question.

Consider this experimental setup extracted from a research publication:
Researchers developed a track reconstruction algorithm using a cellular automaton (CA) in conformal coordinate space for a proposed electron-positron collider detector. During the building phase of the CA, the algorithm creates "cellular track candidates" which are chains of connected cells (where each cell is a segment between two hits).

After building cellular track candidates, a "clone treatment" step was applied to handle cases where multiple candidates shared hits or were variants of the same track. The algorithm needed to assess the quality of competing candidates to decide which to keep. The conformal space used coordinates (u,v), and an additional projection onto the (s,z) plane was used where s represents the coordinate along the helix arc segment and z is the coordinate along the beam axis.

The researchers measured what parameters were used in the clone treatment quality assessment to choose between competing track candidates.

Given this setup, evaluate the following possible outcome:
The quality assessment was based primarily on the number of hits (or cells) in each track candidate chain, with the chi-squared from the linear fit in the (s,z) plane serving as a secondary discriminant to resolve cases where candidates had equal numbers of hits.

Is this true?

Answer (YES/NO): NO